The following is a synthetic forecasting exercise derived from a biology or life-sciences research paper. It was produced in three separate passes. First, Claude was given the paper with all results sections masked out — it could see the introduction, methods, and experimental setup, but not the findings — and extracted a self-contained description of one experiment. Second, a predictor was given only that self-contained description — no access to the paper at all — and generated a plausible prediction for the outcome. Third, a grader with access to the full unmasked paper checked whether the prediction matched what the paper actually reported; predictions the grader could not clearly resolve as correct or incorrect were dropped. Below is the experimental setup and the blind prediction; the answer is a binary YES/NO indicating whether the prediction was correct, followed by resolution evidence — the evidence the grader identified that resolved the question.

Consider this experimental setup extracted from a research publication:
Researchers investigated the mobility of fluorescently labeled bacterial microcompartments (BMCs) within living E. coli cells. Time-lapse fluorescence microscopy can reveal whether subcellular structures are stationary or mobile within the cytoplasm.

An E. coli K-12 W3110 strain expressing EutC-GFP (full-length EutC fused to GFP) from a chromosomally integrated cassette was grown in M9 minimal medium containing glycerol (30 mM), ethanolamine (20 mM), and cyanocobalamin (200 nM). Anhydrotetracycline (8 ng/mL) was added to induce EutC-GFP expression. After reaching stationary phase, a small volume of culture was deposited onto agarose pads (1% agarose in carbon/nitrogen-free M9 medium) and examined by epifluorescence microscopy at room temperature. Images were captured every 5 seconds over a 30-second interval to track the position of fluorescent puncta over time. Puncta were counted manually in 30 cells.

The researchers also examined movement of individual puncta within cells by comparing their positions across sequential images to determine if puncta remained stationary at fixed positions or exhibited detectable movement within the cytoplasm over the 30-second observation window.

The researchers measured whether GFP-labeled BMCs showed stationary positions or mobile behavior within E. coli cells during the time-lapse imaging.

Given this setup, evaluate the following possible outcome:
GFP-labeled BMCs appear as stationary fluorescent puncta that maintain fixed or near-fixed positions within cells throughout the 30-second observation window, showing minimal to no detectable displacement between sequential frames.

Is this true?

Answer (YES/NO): NO